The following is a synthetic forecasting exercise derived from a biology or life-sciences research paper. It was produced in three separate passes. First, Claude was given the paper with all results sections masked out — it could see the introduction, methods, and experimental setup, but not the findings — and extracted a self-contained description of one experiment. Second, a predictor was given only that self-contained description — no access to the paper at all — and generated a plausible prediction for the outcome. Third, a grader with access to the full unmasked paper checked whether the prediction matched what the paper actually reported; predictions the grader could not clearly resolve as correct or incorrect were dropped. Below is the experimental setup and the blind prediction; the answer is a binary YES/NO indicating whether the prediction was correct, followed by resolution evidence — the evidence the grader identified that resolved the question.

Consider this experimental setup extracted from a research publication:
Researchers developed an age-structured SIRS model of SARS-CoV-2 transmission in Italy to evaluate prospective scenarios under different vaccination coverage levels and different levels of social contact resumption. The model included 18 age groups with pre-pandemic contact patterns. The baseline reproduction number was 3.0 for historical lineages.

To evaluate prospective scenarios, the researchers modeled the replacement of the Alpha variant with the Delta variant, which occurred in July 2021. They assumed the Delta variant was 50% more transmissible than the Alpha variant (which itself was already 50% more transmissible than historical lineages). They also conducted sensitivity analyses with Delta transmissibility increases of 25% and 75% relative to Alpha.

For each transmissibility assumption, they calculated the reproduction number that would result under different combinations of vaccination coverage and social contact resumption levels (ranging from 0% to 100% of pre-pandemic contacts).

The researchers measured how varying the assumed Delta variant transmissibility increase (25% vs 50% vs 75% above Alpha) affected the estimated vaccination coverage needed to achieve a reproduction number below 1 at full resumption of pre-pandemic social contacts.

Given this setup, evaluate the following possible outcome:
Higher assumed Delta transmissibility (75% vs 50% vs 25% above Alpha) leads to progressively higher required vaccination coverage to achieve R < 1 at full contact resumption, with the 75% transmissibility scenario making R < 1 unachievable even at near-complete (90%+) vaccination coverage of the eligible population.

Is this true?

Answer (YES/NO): NO